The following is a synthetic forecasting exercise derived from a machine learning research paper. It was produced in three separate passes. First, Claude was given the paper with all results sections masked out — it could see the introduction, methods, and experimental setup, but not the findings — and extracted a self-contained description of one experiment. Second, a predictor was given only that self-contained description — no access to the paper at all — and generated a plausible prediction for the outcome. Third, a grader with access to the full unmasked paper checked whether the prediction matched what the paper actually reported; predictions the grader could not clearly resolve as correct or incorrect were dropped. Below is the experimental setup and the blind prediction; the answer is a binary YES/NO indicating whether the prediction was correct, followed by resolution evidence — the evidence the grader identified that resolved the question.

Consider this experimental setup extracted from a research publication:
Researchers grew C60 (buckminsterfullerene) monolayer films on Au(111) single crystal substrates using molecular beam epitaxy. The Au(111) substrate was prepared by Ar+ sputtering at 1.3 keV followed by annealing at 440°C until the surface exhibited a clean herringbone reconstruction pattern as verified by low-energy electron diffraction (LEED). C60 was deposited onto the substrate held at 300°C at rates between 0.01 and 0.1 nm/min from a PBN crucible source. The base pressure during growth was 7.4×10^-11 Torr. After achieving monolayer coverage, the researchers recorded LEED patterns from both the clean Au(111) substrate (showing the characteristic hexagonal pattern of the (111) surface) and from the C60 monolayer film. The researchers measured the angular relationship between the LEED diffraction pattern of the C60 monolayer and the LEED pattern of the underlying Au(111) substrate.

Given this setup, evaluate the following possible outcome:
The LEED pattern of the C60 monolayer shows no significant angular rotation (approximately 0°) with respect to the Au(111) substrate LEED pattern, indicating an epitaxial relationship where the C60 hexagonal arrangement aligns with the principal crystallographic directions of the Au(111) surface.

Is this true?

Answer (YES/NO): NO